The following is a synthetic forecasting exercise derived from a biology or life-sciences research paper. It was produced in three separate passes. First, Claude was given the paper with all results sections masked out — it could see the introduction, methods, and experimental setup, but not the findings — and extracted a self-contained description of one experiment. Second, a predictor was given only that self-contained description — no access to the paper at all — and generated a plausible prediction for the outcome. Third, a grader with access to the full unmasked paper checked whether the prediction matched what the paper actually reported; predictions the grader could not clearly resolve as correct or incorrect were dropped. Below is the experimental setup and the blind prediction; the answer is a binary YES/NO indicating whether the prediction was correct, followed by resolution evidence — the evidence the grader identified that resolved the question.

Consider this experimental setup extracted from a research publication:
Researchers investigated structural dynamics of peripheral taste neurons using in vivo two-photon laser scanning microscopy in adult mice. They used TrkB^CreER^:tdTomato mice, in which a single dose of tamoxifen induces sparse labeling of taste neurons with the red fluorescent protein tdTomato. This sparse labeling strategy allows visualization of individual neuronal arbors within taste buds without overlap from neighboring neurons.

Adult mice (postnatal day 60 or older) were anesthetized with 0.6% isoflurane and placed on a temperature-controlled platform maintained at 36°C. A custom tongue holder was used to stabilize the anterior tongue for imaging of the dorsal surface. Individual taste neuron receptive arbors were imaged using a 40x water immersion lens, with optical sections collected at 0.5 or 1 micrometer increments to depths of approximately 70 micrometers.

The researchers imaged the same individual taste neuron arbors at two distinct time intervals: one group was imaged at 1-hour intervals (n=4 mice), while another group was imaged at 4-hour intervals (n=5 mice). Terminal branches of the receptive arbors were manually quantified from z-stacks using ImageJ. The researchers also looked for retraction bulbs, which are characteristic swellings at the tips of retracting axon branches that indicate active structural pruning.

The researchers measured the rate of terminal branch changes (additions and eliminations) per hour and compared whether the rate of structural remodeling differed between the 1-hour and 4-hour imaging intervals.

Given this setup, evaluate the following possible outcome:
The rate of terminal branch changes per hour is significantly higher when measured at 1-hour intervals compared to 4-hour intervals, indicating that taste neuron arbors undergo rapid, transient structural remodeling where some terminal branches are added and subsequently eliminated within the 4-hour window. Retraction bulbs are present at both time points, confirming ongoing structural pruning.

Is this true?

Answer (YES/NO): NO